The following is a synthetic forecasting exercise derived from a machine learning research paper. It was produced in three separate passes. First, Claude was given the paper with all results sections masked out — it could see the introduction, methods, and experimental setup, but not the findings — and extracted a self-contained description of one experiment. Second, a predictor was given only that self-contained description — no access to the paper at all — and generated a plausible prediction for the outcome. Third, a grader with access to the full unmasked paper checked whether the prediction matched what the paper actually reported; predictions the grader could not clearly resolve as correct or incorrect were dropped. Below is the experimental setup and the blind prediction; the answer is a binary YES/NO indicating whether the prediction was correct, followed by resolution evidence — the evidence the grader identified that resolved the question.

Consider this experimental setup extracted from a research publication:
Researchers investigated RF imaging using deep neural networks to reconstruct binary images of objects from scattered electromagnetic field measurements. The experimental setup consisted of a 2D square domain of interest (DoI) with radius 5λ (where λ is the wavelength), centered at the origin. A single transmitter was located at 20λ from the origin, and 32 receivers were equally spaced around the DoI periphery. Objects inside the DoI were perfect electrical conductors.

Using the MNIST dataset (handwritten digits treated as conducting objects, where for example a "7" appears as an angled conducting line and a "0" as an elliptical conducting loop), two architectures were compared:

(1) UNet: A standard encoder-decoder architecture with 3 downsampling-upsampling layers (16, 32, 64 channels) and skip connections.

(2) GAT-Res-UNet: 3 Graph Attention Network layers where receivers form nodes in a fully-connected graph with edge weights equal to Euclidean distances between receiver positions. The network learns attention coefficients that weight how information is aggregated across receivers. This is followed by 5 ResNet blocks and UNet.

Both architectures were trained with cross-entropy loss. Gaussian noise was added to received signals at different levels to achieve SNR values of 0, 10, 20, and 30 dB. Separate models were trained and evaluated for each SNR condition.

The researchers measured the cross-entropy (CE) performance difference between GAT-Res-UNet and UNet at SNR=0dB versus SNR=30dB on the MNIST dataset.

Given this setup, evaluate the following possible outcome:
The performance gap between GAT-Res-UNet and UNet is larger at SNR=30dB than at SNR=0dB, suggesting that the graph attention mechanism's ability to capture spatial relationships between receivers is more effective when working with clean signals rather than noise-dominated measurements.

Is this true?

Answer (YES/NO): YES